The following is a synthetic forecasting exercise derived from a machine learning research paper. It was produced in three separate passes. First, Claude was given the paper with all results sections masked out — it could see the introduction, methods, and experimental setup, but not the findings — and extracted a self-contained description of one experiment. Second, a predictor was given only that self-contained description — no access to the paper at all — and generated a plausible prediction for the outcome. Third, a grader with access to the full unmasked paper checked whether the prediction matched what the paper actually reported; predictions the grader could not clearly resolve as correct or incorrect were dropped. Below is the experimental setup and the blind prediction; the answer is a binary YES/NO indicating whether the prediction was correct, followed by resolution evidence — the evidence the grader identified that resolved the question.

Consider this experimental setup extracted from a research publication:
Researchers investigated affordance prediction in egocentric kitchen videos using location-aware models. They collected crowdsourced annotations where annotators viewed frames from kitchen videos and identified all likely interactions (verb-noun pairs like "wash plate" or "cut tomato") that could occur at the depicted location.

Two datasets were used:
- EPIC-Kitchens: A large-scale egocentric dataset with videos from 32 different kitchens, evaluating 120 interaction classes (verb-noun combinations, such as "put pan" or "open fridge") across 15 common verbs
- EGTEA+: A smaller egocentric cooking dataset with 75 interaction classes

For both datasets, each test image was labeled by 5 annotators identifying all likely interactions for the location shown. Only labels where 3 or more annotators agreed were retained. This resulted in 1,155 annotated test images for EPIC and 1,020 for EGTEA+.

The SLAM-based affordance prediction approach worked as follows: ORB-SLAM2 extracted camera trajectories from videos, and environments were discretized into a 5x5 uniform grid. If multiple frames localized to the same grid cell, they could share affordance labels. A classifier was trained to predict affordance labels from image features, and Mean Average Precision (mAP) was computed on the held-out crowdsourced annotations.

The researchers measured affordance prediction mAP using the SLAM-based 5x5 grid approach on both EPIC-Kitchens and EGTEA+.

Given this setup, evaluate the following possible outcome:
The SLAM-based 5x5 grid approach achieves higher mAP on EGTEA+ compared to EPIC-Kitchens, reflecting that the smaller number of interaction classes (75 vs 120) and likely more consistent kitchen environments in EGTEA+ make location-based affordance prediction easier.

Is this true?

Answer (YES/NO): YES